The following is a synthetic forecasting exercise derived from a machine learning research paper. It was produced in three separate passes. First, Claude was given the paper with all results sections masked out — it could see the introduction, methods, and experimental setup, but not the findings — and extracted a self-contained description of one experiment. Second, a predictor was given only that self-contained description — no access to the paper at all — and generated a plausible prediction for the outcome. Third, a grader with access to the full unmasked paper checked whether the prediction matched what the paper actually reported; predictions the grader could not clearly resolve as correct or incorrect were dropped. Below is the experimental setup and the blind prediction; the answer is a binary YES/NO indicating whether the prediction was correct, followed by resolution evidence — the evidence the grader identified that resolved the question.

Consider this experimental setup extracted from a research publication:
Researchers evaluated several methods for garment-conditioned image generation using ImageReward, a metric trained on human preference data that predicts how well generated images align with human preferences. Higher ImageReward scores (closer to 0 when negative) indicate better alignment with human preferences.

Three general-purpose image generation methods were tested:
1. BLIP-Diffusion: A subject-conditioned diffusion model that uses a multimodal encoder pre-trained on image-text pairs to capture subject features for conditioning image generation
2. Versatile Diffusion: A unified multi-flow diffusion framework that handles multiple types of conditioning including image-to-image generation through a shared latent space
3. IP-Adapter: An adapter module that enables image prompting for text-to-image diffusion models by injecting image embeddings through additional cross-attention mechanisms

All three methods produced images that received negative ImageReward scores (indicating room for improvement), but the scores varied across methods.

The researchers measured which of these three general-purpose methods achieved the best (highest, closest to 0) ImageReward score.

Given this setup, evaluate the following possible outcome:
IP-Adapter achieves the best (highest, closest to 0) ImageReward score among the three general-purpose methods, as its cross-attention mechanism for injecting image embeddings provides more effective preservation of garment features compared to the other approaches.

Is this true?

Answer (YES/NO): NO